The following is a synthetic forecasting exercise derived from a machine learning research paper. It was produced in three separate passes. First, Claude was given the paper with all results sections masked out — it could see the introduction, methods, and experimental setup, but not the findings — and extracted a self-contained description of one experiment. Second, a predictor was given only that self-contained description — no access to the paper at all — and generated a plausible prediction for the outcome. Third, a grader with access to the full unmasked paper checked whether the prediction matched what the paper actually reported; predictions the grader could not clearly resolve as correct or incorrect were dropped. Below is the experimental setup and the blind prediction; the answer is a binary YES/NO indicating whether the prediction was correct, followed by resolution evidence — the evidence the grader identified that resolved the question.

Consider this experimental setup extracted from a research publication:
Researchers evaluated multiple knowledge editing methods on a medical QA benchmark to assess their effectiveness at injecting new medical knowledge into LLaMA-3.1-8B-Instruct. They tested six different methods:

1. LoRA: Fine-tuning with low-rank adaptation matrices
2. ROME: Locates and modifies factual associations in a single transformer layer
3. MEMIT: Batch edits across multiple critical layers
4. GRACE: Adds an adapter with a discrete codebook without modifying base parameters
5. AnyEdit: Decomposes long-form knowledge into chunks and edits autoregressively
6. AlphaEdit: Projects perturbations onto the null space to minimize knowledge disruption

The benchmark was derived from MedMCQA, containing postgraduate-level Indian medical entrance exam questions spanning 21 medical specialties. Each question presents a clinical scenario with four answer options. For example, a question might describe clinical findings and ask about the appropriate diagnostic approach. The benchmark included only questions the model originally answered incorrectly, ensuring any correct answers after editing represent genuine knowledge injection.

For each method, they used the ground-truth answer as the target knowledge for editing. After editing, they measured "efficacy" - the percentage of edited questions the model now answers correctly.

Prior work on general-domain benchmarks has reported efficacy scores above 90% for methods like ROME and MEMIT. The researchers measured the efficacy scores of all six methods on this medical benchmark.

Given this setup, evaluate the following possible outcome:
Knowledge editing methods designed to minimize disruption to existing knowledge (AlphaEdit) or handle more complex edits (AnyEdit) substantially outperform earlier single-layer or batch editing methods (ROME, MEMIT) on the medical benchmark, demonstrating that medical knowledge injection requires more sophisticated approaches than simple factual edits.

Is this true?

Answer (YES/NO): NO